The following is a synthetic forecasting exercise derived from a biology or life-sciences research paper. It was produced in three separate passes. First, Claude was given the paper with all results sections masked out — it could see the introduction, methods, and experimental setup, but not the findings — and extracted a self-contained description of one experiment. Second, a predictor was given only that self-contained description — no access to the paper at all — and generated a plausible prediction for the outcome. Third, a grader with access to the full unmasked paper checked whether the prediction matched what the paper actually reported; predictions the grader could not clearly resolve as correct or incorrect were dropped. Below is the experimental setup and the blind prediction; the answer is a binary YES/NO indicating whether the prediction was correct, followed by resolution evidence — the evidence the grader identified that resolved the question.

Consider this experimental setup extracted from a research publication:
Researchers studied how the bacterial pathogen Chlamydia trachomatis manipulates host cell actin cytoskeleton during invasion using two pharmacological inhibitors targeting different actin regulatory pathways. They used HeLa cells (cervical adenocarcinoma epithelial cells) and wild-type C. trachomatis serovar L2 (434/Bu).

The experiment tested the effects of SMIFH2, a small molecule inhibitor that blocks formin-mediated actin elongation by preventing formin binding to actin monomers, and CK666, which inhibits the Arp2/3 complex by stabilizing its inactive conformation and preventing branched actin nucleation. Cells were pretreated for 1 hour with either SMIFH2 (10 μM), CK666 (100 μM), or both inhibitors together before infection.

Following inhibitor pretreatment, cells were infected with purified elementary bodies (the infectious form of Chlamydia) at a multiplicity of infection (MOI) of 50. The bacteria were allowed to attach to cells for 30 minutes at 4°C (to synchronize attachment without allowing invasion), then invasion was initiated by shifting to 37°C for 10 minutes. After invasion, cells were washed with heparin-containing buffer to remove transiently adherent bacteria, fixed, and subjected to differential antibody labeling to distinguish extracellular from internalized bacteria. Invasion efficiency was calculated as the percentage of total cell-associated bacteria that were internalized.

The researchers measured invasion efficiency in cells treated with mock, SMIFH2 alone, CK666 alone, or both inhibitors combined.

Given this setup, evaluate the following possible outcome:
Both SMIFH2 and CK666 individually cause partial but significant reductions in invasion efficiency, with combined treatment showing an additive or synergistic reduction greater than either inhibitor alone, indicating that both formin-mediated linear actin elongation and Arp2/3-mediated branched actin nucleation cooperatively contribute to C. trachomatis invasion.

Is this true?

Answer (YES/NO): NO